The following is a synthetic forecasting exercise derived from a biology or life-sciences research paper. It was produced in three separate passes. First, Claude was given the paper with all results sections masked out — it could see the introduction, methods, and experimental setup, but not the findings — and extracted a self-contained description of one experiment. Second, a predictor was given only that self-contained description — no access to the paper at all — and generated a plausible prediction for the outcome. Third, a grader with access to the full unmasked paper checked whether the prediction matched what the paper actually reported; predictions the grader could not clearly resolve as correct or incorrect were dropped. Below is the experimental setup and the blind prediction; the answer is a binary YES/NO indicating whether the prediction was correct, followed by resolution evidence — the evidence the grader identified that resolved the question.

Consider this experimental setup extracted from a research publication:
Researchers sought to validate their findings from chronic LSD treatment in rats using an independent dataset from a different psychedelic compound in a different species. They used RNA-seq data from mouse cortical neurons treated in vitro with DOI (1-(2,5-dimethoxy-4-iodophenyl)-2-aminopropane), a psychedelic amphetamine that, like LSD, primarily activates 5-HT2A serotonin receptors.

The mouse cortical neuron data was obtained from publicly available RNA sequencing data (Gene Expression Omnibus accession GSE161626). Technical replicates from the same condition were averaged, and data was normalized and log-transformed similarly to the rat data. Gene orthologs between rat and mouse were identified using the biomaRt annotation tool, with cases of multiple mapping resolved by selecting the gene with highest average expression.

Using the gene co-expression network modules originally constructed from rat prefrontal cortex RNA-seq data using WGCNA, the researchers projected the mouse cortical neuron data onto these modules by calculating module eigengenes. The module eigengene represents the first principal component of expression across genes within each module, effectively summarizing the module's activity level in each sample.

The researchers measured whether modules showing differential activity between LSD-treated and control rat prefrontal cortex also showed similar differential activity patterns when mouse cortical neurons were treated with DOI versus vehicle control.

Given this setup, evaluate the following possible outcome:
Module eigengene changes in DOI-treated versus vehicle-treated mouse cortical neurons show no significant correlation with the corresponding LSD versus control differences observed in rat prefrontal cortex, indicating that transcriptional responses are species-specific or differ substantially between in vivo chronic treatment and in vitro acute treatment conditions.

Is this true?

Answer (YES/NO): NO